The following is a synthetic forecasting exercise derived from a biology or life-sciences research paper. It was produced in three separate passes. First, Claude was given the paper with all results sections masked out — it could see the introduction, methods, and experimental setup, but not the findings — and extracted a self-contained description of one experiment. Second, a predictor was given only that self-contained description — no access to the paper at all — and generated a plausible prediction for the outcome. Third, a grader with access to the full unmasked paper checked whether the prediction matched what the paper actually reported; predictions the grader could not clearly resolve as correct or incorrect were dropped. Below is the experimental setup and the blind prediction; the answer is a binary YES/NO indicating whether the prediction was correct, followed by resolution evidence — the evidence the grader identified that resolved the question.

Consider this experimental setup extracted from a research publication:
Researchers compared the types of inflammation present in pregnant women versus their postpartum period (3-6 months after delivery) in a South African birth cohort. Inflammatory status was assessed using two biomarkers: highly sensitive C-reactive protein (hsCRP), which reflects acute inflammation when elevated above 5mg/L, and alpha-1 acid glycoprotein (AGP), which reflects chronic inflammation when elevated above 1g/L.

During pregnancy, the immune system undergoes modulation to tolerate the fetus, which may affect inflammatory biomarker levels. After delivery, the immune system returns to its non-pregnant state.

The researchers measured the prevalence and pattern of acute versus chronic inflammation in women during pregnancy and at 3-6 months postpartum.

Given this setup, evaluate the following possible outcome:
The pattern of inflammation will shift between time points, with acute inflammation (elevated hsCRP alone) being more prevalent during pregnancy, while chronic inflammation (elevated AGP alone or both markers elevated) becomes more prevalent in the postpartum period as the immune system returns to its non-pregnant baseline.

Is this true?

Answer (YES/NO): YES